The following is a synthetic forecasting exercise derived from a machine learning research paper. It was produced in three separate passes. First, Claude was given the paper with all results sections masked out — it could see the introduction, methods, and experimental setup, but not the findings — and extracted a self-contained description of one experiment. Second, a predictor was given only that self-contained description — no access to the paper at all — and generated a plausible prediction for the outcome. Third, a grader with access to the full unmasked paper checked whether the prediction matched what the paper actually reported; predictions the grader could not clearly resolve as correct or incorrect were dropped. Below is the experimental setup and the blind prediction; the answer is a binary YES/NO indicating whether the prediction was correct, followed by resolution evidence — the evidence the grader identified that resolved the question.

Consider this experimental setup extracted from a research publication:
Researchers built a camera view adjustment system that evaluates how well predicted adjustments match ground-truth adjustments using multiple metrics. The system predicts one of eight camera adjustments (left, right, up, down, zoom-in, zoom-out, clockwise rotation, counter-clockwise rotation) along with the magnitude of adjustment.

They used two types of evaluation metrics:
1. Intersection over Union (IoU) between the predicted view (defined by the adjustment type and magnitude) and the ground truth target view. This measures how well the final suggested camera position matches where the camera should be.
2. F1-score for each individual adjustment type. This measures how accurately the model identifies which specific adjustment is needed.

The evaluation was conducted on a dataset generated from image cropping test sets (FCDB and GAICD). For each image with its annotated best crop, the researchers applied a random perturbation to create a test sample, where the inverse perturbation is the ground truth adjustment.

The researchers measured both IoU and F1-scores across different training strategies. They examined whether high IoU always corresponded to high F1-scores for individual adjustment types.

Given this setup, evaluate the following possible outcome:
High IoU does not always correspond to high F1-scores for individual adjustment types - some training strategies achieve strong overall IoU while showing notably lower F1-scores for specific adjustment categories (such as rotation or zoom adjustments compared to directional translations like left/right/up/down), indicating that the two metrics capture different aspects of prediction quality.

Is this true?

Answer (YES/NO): YES